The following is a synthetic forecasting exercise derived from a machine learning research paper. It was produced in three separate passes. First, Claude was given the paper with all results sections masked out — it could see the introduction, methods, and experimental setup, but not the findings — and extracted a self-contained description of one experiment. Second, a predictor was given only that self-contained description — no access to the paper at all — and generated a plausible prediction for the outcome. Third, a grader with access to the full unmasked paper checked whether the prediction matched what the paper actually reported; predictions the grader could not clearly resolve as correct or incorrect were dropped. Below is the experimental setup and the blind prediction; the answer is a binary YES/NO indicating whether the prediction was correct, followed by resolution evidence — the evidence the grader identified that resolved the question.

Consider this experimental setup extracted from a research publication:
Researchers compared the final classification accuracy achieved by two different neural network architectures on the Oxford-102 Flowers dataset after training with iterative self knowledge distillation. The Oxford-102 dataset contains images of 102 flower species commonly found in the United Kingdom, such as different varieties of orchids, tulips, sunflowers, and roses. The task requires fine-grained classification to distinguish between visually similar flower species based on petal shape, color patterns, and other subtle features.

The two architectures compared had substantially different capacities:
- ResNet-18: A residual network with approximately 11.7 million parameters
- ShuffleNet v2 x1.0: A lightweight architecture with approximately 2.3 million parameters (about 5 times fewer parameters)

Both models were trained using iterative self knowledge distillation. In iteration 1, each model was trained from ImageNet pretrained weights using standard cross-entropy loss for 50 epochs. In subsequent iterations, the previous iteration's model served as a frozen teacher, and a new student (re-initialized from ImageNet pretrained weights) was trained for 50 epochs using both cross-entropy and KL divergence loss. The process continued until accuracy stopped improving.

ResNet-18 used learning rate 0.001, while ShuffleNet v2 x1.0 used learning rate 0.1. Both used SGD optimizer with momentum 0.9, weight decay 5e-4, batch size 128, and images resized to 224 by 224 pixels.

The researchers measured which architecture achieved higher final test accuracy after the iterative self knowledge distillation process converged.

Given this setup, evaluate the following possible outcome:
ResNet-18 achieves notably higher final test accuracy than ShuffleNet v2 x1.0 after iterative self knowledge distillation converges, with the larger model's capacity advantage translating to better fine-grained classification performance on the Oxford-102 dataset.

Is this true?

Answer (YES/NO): NO